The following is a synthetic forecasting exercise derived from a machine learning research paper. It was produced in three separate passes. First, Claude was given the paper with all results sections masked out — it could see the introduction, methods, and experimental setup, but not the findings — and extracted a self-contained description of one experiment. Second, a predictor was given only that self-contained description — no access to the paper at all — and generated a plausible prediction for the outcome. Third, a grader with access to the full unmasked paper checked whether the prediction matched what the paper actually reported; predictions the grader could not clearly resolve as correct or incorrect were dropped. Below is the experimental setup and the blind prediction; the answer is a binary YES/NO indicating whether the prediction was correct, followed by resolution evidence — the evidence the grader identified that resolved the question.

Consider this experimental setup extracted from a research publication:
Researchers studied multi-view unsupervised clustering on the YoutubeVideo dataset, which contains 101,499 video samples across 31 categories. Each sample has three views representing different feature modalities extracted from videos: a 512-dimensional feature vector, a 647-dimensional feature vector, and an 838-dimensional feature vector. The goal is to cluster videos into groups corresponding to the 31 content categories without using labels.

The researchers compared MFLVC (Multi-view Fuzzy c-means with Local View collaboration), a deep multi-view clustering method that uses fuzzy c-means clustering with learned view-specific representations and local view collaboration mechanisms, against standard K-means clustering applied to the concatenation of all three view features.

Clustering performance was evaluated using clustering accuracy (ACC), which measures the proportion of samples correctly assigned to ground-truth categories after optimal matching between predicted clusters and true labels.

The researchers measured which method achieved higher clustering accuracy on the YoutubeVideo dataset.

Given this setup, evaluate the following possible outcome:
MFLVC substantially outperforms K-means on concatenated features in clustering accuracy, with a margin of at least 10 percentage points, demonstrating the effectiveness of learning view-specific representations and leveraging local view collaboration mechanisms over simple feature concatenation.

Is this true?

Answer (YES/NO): NO